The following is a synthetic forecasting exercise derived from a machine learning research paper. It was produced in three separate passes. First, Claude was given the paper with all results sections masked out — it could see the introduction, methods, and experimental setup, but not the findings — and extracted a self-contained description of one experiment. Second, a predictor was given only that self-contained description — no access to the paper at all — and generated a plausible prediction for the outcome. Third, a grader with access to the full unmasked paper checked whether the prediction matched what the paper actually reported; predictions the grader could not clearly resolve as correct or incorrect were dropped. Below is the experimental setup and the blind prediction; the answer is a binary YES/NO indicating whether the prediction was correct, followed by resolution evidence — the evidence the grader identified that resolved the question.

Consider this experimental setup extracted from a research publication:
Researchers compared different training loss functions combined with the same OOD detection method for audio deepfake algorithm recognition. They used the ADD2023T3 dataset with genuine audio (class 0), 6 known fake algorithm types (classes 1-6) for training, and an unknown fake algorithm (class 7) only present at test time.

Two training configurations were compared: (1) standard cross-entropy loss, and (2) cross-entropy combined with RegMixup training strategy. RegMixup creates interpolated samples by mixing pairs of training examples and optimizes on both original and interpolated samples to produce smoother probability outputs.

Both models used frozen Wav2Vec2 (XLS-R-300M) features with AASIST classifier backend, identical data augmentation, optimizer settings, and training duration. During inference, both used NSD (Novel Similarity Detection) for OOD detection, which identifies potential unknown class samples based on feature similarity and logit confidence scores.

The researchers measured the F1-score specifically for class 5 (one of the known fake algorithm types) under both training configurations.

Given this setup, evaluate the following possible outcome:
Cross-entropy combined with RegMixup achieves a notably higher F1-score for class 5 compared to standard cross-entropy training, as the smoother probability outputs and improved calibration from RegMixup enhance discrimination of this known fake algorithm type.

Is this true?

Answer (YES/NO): NO